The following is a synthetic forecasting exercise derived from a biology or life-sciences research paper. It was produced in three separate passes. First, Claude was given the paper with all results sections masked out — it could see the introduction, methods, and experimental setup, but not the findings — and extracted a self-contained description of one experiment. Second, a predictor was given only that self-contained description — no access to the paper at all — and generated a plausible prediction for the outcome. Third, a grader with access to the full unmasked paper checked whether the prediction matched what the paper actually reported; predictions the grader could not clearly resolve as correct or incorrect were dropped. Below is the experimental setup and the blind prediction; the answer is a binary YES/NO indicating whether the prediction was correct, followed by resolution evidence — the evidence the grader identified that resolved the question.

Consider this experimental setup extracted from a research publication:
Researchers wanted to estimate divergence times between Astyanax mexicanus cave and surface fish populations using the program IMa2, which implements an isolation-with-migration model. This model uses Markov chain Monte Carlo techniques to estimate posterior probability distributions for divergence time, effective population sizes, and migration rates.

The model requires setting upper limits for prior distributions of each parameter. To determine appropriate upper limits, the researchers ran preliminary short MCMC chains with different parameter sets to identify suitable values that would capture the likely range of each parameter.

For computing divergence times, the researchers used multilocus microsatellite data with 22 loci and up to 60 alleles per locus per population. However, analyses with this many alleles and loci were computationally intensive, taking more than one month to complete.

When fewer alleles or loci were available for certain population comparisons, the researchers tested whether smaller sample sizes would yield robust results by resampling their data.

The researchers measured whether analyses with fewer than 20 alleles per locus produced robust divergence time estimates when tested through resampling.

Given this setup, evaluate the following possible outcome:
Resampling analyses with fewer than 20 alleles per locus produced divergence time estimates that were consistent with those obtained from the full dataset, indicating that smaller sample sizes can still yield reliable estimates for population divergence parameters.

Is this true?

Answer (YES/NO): NO